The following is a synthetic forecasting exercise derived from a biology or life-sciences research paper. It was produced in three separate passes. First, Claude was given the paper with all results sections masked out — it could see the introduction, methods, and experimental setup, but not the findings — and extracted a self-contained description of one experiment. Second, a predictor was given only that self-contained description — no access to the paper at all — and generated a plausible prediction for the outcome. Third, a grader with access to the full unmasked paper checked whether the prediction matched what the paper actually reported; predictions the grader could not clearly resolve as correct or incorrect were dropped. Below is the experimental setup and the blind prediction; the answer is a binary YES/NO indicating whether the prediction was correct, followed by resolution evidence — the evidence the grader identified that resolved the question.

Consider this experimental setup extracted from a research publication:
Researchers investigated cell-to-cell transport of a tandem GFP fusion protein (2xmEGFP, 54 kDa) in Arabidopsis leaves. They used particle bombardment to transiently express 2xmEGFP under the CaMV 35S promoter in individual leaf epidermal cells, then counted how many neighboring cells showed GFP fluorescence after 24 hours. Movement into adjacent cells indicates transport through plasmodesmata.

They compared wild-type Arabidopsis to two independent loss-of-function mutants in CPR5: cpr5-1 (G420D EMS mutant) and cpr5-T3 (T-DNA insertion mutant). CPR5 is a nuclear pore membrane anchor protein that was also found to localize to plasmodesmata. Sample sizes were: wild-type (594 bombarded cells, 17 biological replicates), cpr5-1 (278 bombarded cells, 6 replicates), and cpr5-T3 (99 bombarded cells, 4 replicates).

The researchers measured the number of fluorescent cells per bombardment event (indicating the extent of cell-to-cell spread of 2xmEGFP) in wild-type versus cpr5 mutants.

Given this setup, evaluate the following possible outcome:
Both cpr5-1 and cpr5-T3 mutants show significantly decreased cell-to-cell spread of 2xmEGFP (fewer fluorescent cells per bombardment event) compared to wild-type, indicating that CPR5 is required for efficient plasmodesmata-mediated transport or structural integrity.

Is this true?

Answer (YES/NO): YES